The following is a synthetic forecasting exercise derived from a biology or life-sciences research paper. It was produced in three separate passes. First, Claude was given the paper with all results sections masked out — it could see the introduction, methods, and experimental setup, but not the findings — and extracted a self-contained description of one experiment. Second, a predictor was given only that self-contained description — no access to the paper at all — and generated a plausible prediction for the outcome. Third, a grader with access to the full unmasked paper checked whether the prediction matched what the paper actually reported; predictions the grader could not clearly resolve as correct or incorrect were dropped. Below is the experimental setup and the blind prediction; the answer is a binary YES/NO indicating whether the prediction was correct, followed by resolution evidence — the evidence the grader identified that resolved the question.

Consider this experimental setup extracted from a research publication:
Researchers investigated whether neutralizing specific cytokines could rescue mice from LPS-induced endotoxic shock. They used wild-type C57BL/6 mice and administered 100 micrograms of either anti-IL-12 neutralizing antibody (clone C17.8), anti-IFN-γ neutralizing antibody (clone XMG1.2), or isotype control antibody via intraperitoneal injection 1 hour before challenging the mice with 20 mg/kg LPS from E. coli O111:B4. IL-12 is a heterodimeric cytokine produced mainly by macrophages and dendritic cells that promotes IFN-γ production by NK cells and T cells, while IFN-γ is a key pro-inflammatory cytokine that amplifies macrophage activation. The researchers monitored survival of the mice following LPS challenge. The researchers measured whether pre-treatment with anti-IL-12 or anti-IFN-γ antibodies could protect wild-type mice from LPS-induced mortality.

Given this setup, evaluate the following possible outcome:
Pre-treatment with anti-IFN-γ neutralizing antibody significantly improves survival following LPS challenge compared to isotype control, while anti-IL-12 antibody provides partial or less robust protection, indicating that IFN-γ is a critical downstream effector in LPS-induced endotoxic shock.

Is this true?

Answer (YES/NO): NO